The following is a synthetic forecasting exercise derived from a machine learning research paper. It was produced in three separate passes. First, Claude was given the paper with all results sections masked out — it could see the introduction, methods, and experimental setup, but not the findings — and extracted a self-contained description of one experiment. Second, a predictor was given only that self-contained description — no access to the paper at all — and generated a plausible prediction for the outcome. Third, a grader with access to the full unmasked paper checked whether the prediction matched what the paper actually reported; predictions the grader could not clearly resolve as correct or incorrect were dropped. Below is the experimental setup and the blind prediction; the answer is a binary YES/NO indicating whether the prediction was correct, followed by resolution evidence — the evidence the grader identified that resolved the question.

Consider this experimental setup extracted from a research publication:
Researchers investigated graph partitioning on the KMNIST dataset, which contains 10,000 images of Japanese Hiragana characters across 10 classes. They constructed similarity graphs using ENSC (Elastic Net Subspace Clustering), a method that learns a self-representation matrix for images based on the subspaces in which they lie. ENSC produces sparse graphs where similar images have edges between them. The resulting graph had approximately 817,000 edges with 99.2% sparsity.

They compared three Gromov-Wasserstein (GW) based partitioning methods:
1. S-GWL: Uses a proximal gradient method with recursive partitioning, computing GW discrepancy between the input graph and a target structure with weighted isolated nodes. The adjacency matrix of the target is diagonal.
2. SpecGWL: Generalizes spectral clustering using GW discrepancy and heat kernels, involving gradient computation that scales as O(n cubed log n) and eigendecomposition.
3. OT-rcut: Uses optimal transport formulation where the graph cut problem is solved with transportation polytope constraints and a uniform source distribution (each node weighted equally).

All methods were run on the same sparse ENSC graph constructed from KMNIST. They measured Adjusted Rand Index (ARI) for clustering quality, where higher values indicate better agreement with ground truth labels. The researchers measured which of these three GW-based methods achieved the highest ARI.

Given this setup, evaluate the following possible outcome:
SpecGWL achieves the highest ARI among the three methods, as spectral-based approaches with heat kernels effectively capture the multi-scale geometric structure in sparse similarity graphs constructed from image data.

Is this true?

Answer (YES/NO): YES